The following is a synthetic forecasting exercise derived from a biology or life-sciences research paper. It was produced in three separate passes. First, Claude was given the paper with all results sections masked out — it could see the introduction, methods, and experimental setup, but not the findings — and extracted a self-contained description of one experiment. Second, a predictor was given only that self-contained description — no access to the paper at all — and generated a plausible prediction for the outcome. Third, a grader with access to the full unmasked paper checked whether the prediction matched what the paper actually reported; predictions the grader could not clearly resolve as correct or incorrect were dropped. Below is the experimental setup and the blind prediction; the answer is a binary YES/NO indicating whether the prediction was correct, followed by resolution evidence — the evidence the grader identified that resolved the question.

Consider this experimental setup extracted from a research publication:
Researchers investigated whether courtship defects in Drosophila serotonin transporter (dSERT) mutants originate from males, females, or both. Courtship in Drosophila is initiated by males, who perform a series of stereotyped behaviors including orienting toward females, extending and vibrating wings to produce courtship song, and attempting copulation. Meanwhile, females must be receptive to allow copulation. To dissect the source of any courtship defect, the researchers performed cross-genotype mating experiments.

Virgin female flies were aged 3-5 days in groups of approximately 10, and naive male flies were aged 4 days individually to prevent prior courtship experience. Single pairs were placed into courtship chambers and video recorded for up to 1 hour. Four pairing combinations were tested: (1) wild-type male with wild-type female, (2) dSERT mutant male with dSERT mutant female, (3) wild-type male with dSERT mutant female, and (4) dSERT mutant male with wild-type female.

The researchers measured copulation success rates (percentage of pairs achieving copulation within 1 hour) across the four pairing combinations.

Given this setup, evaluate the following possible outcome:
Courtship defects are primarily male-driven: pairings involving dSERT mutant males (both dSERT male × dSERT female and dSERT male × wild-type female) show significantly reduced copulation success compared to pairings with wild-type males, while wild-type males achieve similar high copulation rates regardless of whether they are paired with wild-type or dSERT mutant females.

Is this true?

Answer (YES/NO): YES